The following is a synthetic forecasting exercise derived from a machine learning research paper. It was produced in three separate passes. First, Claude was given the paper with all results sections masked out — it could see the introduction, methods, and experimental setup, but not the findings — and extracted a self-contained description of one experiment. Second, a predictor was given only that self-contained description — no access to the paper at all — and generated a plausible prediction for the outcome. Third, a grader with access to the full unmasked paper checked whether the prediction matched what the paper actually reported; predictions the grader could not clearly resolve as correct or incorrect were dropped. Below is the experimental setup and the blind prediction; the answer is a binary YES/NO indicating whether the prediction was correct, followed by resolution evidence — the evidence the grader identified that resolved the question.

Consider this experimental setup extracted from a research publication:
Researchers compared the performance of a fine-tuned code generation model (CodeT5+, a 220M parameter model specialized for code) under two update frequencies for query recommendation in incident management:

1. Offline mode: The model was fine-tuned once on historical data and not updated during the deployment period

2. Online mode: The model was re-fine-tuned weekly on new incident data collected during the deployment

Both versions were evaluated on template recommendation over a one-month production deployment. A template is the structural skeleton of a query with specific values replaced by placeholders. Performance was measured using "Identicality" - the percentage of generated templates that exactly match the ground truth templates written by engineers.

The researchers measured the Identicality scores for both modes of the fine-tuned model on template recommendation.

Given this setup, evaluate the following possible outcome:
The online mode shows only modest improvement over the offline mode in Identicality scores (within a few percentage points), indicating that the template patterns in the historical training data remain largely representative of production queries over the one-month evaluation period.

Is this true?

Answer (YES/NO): NO